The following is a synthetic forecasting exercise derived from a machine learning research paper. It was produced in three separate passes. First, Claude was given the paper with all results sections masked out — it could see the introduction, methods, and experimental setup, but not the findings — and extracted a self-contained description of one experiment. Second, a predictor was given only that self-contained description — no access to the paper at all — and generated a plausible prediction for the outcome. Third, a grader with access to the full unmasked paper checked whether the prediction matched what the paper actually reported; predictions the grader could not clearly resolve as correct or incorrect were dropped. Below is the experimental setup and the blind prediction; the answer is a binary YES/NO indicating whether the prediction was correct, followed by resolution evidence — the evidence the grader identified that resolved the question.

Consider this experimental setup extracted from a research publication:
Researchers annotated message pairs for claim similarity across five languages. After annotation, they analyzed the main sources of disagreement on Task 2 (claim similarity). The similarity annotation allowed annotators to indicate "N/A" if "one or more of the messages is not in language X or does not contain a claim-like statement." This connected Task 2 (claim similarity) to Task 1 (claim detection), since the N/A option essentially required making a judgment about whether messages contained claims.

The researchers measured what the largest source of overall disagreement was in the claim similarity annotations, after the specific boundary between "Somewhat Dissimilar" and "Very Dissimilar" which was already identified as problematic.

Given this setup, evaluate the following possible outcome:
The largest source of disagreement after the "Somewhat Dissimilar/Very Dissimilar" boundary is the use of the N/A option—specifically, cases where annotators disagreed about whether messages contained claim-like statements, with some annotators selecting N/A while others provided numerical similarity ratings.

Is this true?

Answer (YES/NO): YES